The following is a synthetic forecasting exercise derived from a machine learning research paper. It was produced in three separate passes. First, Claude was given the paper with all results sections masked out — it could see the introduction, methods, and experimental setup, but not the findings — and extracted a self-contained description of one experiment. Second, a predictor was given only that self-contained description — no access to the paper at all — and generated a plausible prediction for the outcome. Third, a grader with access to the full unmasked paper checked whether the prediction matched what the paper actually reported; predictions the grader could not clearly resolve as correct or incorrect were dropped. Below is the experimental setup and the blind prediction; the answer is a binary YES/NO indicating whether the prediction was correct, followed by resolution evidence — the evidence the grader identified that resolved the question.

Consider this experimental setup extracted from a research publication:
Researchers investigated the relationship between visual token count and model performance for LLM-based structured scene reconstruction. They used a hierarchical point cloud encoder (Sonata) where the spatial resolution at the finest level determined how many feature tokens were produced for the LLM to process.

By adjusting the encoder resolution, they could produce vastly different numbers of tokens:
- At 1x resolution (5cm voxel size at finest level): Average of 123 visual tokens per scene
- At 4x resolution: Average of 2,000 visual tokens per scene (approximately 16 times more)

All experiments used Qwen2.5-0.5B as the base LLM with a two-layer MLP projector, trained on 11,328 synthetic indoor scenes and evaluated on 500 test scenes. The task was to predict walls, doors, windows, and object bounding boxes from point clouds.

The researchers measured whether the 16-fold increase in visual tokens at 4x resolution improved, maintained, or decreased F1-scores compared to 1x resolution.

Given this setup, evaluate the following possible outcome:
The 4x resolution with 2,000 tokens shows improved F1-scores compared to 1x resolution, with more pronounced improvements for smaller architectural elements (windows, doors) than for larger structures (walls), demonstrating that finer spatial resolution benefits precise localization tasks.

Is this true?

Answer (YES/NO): NO